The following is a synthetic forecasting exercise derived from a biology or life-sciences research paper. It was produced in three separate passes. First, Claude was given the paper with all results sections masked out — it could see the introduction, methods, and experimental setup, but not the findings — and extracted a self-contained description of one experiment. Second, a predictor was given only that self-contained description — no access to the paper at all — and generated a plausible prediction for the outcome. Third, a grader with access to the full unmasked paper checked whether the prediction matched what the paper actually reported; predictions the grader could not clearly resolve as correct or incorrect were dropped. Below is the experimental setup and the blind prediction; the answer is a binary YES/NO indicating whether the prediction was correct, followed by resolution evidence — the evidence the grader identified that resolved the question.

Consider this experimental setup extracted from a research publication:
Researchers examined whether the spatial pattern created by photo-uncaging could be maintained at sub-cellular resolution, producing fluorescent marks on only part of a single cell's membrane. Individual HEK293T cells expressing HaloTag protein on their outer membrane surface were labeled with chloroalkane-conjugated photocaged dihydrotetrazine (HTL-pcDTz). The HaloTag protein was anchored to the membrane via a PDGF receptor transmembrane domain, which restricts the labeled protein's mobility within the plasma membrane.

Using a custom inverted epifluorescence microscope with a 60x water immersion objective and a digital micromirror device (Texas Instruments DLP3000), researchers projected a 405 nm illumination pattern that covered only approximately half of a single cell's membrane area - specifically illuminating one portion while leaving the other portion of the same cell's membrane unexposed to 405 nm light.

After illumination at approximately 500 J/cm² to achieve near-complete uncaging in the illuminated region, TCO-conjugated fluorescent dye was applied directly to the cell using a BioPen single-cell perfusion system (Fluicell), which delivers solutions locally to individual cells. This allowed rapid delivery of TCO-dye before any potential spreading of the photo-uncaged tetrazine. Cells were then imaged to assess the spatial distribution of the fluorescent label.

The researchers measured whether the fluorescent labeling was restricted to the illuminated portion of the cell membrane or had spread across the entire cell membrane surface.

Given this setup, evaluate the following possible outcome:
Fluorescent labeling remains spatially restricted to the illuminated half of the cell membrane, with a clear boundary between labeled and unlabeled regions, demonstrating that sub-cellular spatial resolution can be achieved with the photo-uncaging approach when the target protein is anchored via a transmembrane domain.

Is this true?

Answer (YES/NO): YES